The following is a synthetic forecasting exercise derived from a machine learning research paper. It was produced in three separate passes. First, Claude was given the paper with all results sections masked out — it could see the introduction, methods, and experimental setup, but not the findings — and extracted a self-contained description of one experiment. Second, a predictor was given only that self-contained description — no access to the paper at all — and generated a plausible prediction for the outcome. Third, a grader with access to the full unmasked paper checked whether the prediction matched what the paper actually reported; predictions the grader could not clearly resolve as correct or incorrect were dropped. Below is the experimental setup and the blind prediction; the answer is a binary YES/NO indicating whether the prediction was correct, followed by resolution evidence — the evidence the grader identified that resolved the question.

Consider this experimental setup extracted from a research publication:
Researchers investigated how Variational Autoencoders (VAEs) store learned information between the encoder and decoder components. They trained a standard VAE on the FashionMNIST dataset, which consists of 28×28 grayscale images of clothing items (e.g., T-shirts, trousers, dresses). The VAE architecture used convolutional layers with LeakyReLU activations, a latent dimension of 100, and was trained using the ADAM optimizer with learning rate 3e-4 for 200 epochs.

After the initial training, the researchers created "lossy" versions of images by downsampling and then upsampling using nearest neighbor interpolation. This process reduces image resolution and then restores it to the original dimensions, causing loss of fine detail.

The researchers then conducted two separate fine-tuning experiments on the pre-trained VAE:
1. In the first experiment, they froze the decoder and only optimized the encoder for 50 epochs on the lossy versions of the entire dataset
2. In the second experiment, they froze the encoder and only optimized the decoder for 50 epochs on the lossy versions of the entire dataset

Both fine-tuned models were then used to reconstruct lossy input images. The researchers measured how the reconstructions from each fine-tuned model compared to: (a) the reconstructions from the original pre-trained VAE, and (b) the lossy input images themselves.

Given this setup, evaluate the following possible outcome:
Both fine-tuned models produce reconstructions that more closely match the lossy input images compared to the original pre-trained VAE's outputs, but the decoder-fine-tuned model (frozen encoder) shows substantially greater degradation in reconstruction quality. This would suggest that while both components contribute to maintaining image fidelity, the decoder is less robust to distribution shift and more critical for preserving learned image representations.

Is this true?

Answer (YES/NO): NO